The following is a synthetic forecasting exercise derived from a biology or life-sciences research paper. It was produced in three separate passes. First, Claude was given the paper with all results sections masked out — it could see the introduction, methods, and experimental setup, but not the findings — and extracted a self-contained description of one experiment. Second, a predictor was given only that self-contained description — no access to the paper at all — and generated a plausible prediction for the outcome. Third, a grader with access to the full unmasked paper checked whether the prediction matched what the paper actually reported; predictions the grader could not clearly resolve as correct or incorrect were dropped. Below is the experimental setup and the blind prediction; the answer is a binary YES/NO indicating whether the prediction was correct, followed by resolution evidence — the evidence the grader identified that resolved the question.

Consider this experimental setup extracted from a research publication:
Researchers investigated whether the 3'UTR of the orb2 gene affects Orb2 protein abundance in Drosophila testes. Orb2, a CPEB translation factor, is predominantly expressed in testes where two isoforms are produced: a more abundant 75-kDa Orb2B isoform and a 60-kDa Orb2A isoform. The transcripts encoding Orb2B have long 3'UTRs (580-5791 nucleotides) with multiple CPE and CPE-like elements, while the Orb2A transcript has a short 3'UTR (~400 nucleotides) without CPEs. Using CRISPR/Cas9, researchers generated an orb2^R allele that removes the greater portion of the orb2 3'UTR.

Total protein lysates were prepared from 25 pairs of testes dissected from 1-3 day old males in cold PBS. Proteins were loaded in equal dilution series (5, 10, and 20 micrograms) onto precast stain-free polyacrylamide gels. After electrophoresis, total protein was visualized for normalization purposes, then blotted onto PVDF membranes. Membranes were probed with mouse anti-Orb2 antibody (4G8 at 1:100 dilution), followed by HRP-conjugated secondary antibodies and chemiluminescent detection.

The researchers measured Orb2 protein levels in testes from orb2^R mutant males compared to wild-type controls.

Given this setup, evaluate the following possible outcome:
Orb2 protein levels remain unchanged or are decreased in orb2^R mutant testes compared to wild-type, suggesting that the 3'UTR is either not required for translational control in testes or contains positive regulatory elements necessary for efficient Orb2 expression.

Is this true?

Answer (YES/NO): YES